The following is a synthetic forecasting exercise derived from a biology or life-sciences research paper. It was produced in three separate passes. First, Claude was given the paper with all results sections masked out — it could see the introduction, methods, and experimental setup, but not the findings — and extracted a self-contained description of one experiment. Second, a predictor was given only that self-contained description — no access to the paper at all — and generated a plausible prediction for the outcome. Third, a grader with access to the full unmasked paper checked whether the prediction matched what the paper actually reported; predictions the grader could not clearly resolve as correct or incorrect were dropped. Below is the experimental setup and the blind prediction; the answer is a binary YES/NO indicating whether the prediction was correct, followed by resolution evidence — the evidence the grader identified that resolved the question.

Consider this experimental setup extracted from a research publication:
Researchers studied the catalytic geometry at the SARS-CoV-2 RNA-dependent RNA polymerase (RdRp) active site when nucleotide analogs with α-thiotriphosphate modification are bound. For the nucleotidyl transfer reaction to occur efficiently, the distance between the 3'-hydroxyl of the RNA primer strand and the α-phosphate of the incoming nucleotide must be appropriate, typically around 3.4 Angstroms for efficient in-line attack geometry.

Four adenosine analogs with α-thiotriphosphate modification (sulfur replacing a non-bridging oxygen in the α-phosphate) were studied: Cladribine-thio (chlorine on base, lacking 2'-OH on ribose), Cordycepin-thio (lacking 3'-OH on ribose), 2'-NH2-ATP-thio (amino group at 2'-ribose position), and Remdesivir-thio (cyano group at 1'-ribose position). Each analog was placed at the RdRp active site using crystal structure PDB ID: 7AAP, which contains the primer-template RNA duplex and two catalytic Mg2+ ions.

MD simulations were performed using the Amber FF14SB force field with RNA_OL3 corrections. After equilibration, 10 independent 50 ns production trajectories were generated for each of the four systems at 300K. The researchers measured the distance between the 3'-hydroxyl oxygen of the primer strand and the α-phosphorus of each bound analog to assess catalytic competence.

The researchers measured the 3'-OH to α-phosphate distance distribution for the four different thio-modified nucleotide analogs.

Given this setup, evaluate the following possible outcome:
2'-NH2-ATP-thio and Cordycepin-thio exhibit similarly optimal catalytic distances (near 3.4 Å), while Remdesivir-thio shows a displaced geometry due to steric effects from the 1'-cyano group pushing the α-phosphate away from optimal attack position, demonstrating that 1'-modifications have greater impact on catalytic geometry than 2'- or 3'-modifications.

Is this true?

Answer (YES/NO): NO